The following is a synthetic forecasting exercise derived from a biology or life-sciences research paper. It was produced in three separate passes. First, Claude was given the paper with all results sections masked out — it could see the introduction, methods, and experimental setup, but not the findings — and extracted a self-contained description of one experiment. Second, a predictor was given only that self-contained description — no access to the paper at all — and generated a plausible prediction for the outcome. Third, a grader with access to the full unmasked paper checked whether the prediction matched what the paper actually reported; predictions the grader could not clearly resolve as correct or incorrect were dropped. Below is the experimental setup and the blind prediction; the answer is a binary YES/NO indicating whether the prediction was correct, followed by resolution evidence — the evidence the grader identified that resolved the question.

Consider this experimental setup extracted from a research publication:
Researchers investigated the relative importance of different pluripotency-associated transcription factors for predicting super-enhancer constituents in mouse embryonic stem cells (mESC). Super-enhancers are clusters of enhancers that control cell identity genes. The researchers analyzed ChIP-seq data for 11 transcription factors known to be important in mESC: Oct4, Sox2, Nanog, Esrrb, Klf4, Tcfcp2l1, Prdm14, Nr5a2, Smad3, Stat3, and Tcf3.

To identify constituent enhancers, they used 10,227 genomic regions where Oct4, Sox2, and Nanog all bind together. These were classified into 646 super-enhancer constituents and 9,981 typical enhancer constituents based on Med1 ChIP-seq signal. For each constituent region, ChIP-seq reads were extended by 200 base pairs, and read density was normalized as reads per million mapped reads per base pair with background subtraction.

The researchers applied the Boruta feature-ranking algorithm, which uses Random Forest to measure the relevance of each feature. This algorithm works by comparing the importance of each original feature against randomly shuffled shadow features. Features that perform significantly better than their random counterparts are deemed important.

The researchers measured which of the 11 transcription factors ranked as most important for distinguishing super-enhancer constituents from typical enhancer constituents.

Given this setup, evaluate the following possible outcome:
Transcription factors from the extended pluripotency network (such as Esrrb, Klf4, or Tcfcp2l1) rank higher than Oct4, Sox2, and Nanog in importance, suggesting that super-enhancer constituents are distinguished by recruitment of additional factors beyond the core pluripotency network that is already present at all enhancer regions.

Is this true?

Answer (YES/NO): NO